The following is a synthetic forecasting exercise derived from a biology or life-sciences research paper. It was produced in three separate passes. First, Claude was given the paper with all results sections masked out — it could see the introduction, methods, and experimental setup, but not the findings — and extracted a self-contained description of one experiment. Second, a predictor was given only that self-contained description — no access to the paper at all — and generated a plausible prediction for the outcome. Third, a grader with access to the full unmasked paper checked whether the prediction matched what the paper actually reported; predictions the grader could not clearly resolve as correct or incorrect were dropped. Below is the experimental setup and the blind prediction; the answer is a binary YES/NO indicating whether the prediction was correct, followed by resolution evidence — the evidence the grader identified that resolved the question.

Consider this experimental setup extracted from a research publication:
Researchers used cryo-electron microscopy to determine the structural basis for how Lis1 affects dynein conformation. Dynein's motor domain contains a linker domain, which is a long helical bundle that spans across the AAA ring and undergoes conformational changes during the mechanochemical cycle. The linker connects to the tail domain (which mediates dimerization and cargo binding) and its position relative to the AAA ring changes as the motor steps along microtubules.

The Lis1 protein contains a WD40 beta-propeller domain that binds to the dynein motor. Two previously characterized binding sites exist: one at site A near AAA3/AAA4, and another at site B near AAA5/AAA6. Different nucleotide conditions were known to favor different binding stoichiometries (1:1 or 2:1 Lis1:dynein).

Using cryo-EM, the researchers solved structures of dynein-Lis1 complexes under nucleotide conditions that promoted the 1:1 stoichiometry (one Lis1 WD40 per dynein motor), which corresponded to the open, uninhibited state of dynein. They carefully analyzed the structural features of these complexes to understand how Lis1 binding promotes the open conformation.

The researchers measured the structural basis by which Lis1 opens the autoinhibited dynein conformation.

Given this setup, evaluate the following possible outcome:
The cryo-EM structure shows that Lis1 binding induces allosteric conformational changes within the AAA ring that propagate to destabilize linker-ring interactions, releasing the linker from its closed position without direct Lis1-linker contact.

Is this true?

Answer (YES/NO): NO